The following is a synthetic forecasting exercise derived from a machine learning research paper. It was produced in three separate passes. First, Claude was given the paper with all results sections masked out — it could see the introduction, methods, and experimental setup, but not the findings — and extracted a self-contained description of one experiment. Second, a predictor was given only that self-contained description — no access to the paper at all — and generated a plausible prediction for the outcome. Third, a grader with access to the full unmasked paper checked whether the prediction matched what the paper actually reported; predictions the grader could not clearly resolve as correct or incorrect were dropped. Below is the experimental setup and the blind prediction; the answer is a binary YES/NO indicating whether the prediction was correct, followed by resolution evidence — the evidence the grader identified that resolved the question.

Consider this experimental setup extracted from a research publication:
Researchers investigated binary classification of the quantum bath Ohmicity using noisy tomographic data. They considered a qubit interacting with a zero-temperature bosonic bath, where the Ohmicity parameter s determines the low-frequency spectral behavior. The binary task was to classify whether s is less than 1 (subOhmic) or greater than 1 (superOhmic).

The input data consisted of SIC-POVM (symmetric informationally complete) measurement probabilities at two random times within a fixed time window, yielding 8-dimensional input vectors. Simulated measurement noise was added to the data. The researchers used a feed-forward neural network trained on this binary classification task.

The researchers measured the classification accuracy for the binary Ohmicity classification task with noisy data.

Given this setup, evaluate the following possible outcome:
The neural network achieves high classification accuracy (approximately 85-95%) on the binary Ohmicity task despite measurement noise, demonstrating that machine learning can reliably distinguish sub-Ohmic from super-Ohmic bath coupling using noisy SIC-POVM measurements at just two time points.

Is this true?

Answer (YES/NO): NO